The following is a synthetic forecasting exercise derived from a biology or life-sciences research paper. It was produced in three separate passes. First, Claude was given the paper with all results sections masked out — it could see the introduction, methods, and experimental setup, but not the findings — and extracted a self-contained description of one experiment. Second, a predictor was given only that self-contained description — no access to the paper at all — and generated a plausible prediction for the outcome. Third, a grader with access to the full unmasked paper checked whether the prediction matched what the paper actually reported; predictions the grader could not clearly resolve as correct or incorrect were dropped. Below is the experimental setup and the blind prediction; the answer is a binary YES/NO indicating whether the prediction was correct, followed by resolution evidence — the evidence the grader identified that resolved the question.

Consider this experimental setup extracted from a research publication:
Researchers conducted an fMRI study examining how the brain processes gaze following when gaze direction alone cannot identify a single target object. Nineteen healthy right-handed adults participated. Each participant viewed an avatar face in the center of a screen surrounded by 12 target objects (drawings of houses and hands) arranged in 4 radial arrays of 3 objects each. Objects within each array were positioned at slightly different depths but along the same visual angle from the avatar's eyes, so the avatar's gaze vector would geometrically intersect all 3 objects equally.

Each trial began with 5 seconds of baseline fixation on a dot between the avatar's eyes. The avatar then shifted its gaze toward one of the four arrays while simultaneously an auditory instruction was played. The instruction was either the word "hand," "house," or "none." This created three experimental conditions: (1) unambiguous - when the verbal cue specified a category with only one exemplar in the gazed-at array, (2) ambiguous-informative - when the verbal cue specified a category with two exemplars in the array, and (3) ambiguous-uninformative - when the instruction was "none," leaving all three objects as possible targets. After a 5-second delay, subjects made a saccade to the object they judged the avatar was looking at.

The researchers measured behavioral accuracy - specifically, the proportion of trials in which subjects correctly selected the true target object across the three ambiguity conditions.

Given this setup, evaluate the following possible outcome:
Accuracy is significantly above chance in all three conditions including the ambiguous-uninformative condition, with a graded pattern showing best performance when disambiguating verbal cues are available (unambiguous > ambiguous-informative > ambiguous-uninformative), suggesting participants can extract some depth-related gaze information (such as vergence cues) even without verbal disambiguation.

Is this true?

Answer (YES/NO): NO